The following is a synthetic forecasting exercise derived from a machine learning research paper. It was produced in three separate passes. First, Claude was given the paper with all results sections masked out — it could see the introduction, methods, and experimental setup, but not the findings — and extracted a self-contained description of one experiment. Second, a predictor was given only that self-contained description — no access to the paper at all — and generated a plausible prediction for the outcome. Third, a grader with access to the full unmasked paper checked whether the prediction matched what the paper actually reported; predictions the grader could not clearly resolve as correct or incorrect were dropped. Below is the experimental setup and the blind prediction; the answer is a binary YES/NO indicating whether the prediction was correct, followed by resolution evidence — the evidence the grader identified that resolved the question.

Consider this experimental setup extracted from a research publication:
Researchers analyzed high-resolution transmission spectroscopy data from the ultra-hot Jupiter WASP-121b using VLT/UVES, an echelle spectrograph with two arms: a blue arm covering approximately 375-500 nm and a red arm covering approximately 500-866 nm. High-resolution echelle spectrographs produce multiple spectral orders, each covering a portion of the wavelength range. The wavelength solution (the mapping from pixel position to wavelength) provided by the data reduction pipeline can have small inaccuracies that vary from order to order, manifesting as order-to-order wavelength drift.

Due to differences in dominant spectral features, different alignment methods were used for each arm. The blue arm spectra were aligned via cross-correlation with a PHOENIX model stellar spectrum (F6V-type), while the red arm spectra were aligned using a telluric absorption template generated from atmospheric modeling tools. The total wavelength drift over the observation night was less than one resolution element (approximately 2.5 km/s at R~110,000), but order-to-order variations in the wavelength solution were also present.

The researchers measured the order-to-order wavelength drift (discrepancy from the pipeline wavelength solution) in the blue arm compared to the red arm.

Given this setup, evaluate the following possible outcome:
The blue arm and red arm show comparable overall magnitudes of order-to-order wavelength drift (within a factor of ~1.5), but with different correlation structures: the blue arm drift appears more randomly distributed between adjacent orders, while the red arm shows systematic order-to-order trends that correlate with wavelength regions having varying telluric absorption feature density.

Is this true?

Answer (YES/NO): NO